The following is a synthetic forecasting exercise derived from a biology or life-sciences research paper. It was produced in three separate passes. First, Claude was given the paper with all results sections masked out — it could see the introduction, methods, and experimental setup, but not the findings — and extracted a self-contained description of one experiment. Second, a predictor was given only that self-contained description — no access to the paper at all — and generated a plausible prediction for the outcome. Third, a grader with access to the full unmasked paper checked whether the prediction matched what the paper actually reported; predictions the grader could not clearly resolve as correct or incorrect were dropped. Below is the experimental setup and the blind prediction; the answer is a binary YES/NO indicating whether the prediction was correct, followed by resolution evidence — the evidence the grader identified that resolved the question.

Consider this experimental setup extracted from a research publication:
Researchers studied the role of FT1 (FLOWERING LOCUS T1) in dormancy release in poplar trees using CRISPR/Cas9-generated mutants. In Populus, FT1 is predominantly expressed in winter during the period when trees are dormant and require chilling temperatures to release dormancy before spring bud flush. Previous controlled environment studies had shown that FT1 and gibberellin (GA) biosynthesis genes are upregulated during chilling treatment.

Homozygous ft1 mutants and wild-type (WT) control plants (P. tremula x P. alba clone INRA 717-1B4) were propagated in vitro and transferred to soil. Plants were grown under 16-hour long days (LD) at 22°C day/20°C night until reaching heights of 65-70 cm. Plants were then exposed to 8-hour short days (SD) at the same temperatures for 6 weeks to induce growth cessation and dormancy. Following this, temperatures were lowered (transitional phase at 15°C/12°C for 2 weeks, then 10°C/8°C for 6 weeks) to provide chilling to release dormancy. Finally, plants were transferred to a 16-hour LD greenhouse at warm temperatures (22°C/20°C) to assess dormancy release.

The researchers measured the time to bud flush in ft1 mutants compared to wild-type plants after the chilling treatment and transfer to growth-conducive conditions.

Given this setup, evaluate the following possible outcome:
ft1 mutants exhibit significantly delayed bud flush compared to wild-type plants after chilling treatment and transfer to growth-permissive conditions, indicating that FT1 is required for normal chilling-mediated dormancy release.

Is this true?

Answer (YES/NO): YES